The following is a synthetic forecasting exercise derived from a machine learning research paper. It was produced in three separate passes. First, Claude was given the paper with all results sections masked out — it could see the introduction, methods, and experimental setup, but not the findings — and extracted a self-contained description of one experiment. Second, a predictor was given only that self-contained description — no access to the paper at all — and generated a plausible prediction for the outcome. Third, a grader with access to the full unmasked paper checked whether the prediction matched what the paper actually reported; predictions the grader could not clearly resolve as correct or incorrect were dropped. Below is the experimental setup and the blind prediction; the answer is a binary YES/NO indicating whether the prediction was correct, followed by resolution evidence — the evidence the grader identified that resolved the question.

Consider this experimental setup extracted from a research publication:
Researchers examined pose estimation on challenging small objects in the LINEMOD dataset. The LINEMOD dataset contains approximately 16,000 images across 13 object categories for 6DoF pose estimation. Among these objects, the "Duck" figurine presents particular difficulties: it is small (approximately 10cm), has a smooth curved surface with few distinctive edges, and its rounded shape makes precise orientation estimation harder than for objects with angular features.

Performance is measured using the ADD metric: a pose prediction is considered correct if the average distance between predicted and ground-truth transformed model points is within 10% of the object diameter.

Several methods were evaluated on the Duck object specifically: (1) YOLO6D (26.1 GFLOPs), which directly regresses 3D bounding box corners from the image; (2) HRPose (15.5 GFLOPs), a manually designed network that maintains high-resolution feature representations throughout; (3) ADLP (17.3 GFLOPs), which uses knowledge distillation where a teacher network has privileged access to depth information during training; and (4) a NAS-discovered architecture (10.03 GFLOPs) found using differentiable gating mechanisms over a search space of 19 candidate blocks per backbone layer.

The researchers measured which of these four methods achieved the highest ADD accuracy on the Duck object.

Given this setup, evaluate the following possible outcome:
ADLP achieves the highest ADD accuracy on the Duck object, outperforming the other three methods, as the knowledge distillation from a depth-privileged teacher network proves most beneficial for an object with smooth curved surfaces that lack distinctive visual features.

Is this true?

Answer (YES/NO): YES